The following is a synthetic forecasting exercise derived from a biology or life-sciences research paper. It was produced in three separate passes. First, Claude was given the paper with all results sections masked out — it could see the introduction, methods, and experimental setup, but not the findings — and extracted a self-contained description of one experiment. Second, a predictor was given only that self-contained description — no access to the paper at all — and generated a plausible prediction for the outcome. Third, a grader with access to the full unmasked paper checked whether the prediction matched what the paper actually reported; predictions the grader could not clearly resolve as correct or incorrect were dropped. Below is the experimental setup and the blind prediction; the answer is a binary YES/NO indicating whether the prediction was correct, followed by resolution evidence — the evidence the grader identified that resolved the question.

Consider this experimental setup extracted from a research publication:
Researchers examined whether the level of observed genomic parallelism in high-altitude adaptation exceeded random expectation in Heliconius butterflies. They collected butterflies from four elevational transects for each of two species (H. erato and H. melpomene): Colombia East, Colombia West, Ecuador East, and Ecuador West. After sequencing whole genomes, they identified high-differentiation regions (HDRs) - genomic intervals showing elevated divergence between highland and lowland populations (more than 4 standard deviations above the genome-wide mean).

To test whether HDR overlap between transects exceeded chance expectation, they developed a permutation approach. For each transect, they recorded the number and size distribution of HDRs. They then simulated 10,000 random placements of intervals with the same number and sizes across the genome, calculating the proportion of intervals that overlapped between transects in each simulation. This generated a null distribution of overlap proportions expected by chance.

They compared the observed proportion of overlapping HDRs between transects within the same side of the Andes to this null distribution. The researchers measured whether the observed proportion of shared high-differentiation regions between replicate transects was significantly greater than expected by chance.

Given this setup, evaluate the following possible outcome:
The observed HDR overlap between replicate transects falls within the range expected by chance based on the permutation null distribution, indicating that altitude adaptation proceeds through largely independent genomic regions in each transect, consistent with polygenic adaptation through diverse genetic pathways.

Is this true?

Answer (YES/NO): NO